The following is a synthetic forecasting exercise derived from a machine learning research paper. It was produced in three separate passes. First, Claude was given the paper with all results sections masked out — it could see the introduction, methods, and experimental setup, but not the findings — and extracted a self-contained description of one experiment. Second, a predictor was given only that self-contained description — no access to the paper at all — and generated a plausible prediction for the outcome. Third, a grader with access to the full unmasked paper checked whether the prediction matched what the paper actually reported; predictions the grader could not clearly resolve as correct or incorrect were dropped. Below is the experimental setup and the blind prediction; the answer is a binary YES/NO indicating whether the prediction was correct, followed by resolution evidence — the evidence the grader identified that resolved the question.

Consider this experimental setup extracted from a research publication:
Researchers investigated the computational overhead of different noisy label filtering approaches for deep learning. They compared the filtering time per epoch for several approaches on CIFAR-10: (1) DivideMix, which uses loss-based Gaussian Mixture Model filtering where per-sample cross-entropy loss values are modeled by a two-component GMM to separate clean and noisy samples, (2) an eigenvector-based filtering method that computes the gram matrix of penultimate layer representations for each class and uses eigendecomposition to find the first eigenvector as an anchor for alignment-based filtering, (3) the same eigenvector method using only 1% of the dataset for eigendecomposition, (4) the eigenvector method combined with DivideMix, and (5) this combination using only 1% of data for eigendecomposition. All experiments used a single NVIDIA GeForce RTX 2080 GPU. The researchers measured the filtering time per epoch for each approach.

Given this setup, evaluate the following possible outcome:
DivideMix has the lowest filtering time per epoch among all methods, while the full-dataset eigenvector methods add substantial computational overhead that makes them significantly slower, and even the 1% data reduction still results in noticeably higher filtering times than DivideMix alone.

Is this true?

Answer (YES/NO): NO